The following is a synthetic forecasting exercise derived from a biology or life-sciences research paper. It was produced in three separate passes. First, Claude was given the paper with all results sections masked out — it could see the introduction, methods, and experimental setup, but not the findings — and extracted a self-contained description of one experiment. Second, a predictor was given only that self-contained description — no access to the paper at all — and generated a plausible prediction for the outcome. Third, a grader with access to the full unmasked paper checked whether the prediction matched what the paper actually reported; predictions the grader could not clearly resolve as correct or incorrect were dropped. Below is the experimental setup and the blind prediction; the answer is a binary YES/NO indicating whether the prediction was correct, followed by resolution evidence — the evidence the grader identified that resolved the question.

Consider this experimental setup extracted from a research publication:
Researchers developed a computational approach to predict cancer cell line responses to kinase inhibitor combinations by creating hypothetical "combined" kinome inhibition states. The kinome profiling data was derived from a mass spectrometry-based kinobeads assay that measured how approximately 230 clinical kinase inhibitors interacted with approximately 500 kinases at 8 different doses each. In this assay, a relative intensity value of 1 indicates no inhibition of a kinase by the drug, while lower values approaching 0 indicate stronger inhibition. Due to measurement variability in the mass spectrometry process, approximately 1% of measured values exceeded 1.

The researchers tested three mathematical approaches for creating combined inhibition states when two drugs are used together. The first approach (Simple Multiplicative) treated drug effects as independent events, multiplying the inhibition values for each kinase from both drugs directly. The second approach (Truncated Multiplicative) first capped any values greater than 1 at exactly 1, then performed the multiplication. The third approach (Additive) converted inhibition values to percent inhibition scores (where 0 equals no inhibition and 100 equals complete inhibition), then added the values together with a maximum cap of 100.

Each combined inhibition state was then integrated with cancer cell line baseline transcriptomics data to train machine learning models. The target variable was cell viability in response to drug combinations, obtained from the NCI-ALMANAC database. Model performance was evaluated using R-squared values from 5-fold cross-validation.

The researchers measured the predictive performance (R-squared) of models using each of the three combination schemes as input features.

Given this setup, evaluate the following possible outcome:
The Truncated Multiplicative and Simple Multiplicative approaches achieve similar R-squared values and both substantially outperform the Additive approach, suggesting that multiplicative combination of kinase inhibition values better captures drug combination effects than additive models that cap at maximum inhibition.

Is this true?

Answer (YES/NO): NO